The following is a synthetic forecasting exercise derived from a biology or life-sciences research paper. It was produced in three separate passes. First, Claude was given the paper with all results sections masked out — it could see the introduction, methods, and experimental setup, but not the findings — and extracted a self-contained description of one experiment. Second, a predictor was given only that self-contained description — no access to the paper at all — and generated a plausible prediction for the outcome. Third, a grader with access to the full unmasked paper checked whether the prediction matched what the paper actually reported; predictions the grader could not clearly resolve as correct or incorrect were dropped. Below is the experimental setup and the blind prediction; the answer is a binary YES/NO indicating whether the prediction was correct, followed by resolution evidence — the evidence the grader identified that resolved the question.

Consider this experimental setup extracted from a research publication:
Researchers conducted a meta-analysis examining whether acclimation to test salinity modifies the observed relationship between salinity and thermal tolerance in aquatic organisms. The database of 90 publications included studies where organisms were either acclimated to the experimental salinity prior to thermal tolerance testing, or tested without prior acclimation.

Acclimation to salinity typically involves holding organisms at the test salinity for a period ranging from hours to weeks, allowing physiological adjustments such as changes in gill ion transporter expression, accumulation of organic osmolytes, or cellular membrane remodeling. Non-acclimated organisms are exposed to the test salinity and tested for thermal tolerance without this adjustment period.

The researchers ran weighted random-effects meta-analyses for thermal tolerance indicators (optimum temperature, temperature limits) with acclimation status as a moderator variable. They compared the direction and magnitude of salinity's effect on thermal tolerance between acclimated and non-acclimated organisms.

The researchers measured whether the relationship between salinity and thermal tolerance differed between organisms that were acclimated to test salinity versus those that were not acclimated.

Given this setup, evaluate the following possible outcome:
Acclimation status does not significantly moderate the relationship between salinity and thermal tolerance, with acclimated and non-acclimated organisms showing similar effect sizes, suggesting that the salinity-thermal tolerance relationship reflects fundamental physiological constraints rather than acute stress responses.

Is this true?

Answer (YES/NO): NO